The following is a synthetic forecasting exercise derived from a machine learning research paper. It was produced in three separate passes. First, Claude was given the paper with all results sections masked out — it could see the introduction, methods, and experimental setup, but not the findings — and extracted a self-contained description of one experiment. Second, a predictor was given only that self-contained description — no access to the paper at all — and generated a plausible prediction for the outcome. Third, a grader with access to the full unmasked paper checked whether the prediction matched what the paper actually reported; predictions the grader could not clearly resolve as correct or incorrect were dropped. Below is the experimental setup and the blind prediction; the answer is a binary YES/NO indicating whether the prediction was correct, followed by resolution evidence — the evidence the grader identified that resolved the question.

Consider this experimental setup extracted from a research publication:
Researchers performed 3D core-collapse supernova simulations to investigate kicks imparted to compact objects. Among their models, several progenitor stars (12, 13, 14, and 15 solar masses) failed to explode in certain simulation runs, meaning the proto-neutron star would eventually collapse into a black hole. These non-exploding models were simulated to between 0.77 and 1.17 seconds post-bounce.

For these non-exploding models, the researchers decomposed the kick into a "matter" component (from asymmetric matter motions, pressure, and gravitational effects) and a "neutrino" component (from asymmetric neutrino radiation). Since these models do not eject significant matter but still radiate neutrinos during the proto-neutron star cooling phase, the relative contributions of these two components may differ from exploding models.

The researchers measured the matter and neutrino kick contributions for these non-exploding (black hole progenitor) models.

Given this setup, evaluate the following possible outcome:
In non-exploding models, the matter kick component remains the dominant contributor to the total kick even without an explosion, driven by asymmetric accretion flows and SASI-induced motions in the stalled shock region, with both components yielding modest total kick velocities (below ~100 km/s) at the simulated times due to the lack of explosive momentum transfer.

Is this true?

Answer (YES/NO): NO